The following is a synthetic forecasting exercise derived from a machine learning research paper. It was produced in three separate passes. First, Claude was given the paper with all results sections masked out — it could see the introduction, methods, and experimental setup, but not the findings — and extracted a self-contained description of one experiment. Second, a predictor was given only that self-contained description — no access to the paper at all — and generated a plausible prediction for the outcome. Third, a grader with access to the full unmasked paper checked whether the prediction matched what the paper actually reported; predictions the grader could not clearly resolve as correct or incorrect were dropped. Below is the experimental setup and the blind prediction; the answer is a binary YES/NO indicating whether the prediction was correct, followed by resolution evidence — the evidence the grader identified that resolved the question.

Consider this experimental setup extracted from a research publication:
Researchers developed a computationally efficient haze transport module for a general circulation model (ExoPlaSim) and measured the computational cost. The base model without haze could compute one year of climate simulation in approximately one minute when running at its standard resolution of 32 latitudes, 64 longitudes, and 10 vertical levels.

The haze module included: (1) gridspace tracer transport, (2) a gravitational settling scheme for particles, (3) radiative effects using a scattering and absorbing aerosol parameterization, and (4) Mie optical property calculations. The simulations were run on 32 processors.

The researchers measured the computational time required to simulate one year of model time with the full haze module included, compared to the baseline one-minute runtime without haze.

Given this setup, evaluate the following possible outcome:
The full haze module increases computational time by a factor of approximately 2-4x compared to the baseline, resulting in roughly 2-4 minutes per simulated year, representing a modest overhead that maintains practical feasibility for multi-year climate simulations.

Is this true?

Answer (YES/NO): NO